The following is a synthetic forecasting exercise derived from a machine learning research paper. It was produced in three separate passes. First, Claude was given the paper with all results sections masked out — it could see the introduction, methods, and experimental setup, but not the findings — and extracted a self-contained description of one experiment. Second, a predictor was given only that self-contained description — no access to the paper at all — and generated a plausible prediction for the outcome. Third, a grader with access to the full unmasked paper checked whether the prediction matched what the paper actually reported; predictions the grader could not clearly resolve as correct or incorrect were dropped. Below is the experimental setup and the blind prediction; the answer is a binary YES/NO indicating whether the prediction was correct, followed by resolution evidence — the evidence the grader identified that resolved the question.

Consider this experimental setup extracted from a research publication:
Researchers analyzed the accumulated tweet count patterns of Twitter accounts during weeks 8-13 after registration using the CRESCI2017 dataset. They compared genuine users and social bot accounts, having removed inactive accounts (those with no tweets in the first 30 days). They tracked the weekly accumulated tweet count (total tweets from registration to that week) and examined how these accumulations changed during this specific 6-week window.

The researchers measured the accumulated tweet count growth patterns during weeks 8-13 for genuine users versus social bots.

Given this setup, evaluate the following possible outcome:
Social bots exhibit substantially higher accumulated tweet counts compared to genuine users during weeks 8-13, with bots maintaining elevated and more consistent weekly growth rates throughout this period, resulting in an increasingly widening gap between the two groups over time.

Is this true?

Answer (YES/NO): NO